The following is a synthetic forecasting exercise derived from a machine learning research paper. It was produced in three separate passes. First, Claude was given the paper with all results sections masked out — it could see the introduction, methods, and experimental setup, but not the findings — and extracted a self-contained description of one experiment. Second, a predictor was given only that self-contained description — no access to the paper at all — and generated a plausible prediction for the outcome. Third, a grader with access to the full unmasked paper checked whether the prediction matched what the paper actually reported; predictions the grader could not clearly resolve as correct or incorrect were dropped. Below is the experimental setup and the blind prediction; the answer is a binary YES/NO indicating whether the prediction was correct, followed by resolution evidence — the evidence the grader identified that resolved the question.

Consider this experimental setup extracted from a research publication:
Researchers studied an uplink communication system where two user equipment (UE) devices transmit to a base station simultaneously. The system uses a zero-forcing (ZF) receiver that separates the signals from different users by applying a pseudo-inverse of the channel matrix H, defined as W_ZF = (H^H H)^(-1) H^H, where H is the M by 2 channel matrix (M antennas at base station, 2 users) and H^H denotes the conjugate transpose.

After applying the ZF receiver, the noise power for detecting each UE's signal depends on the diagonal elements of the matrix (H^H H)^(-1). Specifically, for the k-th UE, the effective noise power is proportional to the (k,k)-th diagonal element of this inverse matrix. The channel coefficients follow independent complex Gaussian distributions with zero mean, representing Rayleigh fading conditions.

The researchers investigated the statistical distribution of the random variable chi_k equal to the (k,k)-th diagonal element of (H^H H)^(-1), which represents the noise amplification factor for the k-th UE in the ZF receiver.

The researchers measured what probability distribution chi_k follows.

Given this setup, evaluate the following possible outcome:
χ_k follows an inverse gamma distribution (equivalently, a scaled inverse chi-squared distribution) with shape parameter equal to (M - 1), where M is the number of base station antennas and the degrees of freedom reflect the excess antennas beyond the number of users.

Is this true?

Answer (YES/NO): YES